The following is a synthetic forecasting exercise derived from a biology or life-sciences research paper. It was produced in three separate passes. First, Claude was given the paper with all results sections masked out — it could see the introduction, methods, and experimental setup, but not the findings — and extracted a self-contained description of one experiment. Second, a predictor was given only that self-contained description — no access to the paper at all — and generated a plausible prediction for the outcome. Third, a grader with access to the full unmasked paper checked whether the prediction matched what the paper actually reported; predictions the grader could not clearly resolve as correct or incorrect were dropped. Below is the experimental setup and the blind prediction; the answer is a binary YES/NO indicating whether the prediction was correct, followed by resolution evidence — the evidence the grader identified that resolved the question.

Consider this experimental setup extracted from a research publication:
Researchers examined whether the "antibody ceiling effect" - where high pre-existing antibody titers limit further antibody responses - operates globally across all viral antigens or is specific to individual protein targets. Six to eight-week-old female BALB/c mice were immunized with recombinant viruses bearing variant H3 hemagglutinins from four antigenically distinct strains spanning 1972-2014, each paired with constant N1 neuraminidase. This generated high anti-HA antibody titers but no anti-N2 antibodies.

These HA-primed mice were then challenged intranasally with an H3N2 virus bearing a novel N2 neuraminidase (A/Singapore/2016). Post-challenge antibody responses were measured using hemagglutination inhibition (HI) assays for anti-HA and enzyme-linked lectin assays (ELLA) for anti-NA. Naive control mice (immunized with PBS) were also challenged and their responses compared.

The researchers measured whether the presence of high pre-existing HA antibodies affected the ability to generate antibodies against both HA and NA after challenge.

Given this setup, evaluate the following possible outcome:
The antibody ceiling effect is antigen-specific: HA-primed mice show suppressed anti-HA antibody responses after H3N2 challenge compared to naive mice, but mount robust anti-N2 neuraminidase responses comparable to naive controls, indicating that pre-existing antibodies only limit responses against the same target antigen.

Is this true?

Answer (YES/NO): NO